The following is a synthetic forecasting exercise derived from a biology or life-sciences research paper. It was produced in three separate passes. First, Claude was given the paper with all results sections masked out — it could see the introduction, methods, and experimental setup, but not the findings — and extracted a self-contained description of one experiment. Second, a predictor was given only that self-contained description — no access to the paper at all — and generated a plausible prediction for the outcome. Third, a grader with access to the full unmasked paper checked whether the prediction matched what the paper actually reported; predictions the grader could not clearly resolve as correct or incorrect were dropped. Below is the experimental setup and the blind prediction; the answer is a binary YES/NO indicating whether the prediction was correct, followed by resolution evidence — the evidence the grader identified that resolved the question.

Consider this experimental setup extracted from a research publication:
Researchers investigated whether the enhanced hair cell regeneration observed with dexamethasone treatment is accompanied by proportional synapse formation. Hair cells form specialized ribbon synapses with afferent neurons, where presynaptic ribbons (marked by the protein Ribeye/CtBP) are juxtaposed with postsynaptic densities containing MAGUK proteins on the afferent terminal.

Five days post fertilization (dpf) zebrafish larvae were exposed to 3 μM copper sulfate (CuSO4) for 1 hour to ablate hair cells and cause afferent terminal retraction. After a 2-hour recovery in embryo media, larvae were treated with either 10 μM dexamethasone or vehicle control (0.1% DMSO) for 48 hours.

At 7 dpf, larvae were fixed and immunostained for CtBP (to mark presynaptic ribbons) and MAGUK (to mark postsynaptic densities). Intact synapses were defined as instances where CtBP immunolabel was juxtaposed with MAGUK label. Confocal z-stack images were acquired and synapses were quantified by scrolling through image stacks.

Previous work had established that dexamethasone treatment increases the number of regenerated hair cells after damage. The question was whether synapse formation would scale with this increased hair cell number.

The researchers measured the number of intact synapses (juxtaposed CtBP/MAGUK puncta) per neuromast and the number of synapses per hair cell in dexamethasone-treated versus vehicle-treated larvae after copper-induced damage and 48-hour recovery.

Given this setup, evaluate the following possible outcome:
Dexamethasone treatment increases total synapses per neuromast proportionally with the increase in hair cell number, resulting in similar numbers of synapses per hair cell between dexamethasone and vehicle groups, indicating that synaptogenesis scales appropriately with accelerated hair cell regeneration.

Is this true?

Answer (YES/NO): YES